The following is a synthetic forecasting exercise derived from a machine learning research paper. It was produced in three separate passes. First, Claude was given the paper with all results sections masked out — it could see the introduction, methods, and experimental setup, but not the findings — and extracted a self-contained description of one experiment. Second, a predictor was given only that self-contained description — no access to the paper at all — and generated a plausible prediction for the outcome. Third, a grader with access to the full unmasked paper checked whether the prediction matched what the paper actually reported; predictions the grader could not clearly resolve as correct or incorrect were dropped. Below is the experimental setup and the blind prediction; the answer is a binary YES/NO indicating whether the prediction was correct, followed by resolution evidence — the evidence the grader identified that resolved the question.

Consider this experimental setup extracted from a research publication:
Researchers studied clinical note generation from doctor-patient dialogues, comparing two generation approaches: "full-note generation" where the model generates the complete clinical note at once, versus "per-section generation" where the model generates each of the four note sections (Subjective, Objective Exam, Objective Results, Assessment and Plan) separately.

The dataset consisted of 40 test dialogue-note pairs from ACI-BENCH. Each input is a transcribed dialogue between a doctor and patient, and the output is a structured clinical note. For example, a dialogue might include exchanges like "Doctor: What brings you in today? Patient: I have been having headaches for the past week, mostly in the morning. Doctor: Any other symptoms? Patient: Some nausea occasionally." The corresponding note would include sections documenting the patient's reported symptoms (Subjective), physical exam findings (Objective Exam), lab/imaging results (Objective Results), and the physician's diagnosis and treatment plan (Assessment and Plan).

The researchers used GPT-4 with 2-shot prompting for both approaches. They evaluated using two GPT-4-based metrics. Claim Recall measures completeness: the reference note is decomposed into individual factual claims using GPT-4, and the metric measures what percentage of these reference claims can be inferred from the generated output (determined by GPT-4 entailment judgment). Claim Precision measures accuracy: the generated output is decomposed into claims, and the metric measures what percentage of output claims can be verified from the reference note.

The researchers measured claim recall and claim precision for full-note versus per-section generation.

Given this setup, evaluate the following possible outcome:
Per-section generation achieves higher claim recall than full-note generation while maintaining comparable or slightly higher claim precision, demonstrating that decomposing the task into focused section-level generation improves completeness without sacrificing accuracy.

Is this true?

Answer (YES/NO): NO